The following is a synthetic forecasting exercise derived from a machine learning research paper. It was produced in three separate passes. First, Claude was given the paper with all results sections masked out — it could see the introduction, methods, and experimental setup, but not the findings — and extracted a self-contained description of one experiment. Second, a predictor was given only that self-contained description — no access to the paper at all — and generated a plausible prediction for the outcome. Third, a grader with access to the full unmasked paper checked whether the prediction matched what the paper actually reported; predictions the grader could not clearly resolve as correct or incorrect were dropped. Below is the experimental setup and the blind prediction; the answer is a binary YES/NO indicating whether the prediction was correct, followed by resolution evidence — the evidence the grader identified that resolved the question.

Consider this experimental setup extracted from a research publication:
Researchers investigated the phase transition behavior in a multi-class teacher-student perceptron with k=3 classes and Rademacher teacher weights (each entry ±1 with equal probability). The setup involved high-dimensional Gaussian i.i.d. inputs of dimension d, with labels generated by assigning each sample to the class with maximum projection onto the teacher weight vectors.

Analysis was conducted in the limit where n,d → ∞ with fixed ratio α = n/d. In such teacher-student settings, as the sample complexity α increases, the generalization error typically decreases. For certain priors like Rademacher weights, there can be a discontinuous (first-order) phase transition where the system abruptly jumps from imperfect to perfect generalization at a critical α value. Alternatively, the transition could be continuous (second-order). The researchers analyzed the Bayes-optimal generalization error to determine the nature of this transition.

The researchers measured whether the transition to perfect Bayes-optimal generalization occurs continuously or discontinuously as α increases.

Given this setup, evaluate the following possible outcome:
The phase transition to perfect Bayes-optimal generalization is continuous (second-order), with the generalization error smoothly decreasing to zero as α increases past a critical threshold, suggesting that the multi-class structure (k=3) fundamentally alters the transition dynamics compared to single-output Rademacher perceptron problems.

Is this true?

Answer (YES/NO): NO